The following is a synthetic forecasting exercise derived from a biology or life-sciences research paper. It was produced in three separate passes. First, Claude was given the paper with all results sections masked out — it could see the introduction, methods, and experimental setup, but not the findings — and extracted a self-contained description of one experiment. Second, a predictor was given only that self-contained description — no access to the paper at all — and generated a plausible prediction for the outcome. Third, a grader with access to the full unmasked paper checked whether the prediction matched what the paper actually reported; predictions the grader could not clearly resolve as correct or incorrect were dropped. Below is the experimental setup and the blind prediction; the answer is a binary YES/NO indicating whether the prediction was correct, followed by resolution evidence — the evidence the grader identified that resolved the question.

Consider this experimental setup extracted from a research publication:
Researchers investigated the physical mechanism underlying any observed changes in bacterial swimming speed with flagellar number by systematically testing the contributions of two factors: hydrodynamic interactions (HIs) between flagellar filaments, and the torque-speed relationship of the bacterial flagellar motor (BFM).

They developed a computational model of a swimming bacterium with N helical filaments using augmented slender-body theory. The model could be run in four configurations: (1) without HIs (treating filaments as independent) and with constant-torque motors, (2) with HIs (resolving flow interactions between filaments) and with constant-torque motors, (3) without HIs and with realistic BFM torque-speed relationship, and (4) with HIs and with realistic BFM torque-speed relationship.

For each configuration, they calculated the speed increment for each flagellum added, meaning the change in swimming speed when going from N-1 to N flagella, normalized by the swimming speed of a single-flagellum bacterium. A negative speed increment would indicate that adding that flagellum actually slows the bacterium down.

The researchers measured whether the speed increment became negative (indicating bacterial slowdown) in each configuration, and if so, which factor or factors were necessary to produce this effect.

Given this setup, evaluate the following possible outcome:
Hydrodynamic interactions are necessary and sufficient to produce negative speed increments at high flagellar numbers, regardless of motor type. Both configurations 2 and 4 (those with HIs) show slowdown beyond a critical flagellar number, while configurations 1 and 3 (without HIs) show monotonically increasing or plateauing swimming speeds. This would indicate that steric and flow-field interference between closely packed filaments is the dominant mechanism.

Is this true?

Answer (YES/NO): NO